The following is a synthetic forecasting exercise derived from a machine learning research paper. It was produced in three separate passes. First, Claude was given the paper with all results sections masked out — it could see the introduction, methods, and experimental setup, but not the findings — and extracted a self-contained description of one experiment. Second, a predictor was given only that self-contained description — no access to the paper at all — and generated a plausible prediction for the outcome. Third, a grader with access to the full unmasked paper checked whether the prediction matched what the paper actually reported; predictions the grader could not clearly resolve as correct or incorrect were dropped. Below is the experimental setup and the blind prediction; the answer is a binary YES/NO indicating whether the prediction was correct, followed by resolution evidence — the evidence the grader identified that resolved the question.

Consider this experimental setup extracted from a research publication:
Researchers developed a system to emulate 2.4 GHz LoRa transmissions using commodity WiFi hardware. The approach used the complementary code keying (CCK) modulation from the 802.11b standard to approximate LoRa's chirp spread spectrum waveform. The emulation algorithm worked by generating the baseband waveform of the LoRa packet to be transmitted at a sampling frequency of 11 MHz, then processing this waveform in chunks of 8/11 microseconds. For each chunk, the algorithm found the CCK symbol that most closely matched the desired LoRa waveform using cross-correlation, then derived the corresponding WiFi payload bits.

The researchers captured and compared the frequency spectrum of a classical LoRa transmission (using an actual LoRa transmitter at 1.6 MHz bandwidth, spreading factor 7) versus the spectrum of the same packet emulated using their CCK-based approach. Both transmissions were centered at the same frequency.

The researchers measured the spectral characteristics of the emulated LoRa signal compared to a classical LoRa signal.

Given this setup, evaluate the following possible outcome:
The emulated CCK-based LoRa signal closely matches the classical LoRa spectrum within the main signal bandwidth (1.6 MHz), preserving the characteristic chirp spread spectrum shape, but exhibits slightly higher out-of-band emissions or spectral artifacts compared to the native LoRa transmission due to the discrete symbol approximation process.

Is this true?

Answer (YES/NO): YES